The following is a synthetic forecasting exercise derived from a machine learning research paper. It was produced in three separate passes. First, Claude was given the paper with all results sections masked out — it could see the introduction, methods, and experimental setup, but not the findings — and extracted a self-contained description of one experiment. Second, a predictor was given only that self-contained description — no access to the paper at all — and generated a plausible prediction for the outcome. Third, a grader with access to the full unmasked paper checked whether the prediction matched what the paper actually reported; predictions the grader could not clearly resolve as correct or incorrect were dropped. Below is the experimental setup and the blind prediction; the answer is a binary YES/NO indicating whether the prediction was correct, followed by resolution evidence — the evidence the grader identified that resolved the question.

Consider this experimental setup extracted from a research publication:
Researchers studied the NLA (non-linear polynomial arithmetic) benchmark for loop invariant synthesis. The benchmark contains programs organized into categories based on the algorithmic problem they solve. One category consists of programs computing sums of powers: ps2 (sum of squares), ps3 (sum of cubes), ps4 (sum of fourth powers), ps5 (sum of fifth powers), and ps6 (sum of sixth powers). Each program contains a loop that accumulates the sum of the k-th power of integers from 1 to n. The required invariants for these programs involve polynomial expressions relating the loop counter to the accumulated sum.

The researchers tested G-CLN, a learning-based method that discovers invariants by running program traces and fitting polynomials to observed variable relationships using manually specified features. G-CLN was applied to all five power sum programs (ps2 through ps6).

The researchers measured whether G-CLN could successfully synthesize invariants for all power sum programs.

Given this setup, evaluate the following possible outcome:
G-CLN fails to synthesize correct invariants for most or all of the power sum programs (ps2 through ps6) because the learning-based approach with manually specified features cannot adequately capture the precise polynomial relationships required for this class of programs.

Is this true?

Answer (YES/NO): NO